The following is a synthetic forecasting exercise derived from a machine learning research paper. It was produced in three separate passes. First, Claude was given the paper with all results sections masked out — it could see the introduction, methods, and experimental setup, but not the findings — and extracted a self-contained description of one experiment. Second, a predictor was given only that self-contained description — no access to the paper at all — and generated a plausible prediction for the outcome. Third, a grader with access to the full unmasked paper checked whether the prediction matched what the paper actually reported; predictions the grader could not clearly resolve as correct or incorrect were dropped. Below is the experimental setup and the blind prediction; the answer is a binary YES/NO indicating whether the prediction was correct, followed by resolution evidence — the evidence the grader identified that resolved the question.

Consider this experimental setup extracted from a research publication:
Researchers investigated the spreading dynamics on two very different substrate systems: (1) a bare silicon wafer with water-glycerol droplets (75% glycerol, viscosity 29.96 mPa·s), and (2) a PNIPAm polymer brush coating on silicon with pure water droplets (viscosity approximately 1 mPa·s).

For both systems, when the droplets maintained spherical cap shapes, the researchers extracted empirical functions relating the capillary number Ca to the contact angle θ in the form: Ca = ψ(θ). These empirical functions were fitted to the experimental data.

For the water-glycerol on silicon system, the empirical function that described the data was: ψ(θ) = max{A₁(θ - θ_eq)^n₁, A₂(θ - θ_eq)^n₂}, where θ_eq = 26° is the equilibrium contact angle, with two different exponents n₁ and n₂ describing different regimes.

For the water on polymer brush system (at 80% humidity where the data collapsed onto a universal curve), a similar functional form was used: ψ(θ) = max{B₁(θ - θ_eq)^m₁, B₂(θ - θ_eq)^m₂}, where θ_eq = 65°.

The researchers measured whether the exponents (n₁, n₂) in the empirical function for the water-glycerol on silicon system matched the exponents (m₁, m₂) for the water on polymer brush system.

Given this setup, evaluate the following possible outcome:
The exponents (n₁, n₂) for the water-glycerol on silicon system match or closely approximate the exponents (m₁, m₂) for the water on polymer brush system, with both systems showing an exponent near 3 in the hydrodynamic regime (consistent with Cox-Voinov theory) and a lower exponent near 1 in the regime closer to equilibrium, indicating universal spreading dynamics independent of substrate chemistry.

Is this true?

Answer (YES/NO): NO